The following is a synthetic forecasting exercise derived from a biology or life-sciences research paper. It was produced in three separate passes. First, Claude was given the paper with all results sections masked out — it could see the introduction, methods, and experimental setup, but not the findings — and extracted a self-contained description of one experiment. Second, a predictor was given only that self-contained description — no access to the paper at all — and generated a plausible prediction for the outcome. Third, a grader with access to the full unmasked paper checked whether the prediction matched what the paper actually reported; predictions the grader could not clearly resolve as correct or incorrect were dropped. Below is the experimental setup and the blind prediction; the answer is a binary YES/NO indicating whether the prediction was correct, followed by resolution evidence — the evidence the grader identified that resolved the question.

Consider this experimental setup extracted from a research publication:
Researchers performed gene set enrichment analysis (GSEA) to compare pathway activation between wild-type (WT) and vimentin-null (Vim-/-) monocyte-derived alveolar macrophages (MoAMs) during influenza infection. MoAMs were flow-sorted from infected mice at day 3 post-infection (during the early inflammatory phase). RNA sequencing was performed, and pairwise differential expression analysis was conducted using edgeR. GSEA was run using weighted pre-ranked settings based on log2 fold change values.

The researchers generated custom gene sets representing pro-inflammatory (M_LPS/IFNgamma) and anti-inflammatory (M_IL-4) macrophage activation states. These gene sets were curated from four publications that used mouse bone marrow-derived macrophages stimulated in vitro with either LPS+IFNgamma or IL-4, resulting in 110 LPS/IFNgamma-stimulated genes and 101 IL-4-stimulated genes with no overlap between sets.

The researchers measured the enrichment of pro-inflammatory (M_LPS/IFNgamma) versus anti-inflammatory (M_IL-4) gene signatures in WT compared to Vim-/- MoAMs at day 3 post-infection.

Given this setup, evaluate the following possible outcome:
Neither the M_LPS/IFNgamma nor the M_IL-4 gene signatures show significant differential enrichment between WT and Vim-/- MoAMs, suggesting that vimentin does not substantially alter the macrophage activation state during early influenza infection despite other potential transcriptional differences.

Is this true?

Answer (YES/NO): NO